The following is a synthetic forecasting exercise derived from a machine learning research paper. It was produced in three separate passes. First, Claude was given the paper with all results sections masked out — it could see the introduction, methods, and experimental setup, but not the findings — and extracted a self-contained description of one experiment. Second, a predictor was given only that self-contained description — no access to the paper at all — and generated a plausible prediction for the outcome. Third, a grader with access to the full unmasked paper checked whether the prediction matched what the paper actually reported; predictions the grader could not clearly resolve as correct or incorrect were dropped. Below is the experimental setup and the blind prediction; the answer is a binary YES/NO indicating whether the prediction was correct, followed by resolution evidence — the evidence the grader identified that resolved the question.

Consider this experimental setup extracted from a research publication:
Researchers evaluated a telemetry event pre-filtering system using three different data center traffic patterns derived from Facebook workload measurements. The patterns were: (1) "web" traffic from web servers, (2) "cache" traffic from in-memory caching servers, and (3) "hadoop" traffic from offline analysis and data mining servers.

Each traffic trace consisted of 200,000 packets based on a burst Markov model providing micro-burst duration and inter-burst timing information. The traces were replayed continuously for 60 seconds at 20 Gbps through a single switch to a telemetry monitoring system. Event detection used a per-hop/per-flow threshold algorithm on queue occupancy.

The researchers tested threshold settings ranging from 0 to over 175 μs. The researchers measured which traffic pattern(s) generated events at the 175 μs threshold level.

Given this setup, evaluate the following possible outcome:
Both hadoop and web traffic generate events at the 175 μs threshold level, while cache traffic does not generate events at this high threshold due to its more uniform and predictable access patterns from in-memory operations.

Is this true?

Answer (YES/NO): NO